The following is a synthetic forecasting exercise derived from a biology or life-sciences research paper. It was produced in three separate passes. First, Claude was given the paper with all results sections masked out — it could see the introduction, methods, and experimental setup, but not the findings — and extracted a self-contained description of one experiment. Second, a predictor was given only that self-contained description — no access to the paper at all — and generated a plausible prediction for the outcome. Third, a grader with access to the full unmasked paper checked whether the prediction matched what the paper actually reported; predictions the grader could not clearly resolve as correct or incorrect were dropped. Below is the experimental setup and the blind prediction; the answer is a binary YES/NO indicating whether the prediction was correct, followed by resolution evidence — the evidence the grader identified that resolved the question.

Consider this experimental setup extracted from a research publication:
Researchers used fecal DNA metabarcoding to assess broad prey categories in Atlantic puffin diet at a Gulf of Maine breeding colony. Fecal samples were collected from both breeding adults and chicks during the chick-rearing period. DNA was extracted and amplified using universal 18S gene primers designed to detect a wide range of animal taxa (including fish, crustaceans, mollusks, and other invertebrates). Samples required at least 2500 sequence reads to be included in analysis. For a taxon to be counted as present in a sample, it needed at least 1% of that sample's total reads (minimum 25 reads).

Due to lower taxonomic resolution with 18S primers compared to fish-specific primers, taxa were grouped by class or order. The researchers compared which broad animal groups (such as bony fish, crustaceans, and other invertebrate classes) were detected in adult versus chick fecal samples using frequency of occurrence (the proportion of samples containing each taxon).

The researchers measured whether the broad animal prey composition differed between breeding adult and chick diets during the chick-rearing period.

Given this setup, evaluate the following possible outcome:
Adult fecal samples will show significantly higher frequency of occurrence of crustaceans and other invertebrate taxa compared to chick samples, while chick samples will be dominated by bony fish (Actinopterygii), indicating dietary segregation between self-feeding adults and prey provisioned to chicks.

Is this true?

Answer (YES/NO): YES